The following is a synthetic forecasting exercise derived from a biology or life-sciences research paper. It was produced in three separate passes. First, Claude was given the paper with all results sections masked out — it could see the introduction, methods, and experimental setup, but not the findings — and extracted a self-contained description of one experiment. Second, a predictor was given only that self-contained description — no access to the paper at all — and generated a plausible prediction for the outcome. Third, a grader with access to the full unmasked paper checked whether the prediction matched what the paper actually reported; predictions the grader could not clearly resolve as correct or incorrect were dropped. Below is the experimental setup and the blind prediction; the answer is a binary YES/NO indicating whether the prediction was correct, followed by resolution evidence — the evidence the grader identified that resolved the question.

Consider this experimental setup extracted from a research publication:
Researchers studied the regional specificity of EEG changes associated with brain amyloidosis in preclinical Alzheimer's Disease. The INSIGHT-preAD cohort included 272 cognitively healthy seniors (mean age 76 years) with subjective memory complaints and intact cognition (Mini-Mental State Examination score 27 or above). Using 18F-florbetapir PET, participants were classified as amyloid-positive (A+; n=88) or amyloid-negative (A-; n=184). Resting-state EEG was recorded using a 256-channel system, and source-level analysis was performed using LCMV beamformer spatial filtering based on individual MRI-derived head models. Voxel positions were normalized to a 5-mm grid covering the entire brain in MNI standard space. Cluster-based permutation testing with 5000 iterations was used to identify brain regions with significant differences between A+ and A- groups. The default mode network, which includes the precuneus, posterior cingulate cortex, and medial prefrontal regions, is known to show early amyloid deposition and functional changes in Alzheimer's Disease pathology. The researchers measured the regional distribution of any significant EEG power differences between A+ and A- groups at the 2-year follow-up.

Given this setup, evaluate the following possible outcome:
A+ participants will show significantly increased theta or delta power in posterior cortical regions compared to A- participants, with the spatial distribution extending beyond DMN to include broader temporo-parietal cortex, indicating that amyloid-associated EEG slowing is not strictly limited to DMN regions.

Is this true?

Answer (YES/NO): NO